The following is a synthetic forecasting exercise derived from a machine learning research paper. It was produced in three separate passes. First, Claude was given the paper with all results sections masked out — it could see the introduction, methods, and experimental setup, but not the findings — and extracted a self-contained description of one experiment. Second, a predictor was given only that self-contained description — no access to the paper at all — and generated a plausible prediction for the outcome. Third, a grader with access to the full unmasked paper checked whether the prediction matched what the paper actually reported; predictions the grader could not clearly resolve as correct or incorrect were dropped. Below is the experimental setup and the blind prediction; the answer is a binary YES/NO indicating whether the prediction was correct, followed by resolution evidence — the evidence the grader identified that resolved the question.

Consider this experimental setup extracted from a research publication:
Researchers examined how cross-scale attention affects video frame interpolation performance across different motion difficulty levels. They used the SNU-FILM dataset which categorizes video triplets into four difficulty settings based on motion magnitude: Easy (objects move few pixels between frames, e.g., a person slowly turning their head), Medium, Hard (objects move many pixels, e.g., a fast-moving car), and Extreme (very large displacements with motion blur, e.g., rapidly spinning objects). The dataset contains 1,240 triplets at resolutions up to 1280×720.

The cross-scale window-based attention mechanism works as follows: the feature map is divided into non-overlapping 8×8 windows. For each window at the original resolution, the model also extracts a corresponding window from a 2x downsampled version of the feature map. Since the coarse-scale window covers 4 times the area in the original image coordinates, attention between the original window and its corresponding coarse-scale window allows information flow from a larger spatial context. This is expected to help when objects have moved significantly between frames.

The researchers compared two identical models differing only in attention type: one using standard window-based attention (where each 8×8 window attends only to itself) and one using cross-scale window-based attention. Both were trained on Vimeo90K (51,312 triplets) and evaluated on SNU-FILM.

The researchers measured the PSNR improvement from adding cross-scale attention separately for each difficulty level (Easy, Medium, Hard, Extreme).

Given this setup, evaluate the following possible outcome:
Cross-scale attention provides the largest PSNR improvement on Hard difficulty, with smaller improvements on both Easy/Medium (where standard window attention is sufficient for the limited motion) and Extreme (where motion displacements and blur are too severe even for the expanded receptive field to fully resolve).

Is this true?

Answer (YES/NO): NO